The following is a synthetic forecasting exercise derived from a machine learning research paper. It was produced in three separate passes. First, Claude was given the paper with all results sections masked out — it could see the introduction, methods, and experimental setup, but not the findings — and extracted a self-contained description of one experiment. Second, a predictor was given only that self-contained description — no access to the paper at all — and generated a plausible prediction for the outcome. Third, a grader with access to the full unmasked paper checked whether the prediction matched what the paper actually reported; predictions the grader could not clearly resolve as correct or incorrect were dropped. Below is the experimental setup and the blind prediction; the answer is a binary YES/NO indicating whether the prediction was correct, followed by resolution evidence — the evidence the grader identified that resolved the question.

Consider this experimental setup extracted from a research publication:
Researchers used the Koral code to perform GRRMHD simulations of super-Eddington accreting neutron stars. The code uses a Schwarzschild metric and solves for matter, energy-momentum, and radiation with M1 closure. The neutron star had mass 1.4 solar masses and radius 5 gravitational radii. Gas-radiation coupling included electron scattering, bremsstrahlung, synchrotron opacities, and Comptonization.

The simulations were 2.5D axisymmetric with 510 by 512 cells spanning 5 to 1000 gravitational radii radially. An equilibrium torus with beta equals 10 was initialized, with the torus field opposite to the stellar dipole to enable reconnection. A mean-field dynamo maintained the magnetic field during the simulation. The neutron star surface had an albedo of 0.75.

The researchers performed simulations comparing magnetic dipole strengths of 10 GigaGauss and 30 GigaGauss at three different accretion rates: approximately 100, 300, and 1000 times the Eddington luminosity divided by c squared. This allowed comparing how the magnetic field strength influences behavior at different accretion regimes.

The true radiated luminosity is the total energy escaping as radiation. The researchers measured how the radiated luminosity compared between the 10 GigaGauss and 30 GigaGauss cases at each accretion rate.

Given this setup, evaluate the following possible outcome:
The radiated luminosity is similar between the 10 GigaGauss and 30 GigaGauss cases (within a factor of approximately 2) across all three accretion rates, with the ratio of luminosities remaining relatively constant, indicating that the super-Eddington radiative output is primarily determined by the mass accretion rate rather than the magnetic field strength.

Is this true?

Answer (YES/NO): NO